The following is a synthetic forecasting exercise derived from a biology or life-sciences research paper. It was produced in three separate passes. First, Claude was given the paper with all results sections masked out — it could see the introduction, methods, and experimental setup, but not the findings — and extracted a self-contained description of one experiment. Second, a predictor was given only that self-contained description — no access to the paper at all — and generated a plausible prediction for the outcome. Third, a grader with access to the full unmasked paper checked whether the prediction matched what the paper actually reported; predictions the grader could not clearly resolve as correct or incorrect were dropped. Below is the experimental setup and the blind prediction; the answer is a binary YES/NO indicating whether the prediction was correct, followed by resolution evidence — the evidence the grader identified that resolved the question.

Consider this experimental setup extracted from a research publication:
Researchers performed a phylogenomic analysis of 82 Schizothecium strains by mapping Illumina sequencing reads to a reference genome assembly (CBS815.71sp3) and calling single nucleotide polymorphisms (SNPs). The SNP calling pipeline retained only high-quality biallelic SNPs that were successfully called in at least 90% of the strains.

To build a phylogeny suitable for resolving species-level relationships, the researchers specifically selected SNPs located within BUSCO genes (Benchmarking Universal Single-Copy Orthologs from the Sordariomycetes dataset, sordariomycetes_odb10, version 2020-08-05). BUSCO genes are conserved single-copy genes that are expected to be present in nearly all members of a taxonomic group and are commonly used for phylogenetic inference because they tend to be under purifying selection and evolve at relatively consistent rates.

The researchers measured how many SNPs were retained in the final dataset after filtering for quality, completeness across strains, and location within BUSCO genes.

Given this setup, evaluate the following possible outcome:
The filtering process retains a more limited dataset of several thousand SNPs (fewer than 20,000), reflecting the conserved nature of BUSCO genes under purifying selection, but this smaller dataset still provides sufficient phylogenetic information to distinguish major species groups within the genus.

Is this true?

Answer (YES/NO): NO